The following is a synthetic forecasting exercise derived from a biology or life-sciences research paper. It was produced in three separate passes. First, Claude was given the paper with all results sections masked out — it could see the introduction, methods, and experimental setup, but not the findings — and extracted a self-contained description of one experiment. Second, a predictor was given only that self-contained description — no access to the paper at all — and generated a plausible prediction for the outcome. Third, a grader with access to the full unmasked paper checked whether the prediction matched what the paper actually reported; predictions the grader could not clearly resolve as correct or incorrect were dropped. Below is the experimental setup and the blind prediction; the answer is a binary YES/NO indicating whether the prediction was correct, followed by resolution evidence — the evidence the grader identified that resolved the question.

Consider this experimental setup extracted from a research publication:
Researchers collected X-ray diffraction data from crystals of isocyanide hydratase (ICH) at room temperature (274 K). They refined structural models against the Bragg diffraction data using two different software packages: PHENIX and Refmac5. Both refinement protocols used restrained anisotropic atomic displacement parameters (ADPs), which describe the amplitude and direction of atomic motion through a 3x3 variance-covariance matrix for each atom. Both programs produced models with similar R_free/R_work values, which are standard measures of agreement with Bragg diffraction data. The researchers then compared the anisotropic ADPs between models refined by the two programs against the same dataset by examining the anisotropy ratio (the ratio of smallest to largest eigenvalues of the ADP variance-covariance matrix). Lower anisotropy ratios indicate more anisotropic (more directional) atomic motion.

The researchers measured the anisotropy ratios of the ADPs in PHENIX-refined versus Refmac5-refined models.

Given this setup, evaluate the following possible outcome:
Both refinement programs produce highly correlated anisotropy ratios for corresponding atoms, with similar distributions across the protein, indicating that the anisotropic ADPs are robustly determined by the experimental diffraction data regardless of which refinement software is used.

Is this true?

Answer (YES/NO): NO